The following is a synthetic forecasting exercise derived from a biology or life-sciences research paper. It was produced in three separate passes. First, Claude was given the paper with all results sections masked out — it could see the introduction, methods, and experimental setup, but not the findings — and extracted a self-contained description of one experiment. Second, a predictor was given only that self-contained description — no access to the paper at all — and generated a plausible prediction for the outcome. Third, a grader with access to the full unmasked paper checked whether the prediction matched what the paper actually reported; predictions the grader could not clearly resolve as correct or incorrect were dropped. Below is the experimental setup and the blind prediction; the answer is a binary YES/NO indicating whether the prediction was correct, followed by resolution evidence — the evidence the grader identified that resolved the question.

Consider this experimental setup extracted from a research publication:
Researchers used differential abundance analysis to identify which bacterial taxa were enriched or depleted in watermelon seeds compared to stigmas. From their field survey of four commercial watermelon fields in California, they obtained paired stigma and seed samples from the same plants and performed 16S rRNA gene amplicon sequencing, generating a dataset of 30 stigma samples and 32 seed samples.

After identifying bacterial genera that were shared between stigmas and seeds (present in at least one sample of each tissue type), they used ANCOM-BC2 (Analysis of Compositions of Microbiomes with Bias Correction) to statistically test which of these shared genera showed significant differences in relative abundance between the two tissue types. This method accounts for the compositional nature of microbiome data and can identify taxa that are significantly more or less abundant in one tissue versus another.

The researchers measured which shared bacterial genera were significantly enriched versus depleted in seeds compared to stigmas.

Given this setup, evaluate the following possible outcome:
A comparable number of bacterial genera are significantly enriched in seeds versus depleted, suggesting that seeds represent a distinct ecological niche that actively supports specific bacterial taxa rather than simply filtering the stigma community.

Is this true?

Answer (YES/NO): NO